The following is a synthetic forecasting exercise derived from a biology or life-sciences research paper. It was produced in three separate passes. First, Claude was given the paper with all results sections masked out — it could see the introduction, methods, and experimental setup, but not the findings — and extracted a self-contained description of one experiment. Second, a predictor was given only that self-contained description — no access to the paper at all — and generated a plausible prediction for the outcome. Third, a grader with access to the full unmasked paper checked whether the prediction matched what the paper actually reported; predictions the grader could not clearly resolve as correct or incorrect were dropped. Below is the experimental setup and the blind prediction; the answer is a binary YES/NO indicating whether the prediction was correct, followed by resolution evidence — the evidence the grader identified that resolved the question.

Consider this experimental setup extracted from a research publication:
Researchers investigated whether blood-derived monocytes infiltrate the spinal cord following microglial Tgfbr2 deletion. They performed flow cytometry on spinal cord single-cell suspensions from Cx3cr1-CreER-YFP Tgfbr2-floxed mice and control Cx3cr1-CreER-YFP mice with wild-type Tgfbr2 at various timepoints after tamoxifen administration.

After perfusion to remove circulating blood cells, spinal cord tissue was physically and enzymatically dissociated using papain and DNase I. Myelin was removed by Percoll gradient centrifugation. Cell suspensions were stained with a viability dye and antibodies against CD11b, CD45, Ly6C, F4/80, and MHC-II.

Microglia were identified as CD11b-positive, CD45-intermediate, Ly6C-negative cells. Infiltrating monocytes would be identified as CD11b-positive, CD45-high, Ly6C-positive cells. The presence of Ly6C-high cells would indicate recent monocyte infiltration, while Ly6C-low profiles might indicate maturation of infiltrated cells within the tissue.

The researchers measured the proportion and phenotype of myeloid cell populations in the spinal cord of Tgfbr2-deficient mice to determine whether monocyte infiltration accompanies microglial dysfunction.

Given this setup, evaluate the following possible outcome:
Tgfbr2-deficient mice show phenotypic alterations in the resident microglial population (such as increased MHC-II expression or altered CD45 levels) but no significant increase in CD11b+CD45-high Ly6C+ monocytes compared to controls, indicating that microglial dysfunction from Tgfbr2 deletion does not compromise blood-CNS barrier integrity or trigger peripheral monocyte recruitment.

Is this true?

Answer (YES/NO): YES